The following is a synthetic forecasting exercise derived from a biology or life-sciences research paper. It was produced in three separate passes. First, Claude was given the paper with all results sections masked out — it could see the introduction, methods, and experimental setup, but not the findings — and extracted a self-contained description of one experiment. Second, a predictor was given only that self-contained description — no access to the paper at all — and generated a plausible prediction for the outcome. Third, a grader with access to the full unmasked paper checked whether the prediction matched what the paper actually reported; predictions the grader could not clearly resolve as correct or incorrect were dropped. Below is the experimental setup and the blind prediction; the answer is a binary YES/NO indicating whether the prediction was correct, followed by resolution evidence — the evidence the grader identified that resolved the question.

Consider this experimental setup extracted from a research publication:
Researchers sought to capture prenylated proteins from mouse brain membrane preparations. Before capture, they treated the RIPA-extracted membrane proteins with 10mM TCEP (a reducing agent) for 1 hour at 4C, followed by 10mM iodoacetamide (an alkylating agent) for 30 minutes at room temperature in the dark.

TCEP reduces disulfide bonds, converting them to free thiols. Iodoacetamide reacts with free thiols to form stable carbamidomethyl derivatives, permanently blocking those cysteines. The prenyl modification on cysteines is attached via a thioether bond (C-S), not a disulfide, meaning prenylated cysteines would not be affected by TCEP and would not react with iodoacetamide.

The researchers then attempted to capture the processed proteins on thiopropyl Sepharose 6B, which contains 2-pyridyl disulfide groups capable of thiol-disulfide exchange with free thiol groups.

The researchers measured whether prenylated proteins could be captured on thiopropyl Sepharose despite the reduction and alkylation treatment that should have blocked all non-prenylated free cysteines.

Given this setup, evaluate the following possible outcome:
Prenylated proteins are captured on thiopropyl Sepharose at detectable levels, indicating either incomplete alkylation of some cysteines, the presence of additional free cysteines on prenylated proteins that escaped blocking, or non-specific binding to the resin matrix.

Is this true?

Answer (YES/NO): NO